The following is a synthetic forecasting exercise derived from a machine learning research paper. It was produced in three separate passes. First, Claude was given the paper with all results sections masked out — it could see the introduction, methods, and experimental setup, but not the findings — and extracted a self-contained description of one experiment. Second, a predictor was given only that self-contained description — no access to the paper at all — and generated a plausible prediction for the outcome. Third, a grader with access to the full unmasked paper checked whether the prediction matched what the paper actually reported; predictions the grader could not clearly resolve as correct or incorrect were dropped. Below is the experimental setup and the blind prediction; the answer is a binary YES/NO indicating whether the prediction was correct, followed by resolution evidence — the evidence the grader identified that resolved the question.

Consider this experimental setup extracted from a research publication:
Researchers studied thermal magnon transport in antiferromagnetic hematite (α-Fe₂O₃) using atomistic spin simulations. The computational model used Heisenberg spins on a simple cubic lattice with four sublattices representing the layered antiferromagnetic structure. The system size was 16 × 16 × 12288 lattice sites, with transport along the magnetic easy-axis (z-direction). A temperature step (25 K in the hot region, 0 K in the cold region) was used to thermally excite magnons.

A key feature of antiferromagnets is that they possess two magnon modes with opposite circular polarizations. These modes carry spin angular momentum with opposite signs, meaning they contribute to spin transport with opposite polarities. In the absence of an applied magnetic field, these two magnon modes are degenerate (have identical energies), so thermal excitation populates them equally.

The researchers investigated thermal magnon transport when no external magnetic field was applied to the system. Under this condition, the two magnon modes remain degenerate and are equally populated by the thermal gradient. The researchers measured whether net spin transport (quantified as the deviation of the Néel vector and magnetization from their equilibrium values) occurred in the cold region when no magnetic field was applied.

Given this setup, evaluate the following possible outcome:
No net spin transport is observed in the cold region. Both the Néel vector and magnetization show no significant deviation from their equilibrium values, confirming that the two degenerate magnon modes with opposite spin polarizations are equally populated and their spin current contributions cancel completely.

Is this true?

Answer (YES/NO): NO